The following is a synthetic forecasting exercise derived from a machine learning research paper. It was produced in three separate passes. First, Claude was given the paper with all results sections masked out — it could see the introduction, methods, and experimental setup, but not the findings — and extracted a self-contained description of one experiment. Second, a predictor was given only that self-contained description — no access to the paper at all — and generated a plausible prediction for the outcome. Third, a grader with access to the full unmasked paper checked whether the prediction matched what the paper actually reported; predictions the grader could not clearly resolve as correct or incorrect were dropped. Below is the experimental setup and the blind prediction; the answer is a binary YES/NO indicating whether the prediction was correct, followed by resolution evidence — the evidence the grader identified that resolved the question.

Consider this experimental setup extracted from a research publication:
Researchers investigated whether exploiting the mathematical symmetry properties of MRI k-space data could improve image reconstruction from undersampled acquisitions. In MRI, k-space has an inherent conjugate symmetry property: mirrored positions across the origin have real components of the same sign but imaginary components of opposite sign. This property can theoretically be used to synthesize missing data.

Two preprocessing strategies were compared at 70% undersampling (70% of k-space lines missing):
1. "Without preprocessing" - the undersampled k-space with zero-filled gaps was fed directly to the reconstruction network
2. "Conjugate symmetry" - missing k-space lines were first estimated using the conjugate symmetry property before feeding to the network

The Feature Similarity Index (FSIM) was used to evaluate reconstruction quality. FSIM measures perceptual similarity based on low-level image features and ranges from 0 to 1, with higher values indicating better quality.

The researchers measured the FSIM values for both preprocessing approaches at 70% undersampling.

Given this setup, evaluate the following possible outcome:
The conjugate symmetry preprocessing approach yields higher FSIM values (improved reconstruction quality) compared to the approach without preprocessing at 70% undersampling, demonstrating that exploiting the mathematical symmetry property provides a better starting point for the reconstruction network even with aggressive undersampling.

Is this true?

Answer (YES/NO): NO